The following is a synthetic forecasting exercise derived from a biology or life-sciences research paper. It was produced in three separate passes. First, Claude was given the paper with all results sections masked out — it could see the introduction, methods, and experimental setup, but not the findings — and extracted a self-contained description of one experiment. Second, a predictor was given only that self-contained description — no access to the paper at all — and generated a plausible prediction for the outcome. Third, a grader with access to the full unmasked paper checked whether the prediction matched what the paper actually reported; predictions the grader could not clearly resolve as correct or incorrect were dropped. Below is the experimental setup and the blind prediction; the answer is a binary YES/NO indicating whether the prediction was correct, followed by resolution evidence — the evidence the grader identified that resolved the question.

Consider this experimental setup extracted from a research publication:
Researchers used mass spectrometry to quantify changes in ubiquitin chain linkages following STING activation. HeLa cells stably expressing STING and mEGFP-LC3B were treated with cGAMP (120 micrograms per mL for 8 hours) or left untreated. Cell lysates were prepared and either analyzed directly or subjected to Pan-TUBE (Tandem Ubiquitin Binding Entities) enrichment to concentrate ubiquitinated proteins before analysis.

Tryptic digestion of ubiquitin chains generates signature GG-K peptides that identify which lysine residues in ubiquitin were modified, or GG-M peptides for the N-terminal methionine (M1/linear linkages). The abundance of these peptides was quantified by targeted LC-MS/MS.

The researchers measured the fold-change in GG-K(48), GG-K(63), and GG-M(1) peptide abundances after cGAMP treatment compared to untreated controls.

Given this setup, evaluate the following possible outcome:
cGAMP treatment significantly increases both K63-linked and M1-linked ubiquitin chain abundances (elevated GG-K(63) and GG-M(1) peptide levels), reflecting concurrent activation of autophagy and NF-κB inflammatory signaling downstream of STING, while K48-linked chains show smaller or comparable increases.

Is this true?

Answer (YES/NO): NO